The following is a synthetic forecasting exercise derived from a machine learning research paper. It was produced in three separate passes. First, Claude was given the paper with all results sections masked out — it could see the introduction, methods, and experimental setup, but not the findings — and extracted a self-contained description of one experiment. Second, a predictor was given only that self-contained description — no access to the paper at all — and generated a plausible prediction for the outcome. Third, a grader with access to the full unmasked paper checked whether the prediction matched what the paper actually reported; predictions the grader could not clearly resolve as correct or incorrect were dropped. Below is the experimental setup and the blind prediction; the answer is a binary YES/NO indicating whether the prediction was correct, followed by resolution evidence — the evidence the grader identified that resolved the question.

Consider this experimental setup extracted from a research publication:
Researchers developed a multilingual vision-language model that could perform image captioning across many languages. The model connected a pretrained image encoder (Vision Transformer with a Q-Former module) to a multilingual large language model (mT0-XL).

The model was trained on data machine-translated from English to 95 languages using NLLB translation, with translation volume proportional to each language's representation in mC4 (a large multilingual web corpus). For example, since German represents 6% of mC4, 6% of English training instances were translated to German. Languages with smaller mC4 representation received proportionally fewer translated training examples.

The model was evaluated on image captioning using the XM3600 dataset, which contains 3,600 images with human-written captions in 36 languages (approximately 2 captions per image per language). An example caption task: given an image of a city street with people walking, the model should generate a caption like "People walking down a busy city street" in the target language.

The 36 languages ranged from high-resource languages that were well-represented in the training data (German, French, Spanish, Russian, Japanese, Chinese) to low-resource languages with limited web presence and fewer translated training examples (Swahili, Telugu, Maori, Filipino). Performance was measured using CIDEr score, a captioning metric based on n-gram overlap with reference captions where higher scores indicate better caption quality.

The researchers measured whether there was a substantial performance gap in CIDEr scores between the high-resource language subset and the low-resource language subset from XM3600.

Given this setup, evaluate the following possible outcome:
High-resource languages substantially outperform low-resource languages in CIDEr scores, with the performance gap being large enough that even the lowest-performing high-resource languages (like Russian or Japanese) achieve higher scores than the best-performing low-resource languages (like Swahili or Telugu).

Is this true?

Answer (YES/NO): NO